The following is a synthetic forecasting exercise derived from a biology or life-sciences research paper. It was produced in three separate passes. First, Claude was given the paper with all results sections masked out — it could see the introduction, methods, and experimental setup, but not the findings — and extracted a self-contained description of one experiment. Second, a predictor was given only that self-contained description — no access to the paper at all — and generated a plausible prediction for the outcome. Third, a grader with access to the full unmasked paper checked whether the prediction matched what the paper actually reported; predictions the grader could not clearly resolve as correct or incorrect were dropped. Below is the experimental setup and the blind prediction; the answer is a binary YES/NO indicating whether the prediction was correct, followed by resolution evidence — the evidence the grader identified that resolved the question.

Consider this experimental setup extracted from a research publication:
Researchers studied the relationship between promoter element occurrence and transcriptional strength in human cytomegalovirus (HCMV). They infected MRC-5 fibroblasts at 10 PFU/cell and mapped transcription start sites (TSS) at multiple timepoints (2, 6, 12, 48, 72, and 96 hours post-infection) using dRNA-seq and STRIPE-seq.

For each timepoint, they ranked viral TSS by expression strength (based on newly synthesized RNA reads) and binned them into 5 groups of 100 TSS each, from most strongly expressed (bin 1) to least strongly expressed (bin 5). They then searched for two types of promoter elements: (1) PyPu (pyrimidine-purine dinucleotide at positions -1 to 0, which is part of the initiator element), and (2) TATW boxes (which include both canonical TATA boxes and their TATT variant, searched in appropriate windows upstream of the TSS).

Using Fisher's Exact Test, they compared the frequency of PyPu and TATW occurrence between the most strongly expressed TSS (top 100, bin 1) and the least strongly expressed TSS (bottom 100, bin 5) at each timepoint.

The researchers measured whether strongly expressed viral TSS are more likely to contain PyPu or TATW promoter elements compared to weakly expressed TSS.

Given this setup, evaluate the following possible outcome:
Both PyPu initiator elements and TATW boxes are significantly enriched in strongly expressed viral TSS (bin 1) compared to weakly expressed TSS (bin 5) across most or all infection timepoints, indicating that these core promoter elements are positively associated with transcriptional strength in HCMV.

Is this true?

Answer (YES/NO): NO